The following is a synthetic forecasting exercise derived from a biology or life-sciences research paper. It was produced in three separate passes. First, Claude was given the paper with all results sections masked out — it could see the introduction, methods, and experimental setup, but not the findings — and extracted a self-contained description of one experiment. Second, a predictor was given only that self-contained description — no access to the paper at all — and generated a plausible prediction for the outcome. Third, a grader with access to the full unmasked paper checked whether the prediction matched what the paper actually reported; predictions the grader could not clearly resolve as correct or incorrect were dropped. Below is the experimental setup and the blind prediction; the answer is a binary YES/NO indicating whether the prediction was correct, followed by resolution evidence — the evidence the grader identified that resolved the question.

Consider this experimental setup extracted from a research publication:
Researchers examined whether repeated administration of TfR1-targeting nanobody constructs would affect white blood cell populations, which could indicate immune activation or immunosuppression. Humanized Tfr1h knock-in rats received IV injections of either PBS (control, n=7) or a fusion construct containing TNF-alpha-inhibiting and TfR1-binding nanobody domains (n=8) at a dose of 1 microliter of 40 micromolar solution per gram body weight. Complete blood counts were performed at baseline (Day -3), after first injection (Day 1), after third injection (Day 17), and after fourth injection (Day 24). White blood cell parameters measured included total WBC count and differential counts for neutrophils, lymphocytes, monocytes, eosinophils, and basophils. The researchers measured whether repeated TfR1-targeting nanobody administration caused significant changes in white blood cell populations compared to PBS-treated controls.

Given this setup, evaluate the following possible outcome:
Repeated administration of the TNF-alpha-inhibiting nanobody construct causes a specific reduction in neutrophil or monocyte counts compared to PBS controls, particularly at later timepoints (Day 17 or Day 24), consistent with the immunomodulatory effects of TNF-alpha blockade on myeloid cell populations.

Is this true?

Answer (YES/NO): NO